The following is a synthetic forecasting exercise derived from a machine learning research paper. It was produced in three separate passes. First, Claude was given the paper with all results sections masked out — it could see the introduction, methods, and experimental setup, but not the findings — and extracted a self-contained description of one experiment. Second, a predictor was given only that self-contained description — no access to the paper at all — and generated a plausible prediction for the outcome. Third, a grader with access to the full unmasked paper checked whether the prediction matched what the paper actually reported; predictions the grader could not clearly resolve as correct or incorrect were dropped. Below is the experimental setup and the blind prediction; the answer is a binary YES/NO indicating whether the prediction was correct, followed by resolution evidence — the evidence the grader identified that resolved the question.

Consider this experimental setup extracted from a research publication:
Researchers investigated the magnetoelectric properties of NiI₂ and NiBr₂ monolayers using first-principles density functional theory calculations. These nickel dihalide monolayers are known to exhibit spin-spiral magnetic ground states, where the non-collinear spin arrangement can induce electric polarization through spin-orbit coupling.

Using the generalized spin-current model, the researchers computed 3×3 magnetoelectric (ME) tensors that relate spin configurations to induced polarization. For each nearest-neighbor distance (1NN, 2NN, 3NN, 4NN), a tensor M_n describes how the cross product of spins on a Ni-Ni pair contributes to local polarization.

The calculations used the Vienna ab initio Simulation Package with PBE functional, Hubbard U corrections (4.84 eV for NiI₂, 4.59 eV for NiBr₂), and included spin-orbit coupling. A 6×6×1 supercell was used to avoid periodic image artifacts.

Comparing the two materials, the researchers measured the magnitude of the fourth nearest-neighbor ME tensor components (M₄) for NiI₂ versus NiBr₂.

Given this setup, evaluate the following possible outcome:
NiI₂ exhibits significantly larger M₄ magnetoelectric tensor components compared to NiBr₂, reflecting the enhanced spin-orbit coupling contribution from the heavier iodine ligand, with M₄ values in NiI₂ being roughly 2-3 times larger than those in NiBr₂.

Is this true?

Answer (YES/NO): NO